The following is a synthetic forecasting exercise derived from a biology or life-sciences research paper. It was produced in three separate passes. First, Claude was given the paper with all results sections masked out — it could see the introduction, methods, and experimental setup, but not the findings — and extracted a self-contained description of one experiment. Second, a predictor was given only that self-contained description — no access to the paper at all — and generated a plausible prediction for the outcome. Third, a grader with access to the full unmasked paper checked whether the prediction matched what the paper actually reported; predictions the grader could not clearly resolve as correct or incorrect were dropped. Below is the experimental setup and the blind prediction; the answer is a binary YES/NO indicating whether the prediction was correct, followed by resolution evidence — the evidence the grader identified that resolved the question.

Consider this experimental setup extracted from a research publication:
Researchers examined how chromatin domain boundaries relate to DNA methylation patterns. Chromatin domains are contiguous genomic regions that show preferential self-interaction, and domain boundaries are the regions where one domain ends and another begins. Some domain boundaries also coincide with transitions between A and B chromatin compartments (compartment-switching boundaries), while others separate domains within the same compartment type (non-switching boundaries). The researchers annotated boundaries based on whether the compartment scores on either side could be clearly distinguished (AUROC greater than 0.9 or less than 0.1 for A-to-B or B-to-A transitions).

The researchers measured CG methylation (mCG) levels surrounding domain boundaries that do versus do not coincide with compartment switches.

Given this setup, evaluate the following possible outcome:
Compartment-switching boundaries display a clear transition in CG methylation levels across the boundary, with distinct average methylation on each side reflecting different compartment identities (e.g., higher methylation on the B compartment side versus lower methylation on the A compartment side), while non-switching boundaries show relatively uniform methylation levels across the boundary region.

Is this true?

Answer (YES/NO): NO